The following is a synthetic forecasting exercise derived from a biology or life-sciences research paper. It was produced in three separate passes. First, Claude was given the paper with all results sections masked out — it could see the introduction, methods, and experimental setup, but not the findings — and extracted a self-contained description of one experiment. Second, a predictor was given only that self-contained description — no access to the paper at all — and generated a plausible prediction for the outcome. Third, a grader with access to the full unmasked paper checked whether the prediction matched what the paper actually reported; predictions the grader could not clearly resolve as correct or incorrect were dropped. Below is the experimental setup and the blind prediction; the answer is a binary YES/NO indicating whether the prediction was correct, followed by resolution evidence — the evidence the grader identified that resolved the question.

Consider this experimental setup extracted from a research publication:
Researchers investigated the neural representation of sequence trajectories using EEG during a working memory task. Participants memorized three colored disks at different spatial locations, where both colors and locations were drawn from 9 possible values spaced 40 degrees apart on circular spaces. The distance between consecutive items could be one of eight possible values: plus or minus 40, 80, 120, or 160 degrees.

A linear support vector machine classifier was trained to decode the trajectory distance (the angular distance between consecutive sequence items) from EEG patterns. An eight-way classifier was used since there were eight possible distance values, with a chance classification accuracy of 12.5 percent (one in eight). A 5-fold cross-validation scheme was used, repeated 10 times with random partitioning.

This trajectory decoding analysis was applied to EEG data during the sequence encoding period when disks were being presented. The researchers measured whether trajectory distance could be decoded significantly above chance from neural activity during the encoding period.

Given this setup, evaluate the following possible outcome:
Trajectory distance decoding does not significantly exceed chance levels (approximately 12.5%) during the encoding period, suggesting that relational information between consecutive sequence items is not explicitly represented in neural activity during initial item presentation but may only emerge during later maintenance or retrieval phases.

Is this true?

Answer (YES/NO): NO